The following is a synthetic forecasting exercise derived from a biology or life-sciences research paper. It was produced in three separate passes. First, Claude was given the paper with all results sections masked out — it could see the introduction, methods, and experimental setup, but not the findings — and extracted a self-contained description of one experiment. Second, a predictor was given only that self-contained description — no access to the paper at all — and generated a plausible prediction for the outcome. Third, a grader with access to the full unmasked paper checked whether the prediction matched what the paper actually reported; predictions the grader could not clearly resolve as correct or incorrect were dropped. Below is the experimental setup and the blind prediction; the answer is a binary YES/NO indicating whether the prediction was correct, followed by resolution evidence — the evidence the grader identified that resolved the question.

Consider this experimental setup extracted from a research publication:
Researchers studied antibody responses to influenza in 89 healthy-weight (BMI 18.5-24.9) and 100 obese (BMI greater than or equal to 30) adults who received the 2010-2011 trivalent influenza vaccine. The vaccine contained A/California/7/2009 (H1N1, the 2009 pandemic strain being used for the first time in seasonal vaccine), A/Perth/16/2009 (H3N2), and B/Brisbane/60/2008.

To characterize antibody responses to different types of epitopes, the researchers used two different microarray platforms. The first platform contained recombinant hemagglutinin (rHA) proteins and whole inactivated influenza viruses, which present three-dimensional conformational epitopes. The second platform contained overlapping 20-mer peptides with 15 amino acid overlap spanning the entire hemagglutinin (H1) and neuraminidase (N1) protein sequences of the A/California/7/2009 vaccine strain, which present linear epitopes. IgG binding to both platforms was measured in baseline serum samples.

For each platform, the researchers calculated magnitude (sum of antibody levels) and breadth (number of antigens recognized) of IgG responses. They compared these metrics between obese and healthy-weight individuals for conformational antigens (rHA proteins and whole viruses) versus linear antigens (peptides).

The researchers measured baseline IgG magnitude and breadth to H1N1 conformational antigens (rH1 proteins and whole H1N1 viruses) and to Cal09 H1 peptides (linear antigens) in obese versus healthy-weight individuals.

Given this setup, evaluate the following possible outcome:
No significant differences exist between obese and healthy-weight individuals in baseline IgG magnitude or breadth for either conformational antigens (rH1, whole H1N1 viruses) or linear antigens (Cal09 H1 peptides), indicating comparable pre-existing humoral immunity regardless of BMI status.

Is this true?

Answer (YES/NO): NO